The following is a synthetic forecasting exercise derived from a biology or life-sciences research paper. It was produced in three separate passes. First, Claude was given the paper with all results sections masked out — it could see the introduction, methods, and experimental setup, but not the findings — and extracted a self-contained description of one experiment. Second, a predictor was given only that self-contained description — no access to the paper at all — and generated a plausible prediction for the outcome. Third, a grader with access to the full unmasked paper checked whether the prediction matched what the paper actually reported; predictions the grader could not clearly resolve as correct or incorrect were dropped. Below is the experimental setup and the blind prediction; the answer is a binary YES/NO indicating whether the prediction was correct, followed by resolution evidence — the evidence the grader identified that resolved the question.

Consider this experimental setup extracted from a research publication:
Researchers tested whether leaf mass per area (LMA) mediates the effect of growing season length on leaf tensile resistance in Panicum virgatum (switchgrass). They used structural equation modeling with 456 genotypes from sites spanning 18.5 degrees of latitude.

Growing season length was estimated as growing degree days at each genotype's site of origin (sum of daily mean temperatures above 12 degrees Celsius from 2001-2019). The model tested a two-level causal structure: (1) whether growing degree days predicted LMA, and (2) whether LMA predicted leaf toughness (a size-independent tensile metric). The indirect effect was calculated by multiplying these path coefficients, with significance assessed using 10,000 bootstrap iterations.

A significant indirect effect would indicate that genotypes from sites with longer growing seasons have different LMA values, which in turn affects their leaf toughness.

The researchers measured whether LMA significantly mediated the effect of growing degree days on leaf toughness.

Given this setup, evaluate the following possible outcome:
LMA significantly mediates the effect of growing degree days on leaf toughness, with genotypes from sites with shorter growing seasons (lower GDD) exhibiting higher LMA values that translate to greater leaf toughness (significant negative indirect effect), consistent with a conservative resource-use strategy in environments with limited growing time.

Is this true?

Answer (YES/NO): NO